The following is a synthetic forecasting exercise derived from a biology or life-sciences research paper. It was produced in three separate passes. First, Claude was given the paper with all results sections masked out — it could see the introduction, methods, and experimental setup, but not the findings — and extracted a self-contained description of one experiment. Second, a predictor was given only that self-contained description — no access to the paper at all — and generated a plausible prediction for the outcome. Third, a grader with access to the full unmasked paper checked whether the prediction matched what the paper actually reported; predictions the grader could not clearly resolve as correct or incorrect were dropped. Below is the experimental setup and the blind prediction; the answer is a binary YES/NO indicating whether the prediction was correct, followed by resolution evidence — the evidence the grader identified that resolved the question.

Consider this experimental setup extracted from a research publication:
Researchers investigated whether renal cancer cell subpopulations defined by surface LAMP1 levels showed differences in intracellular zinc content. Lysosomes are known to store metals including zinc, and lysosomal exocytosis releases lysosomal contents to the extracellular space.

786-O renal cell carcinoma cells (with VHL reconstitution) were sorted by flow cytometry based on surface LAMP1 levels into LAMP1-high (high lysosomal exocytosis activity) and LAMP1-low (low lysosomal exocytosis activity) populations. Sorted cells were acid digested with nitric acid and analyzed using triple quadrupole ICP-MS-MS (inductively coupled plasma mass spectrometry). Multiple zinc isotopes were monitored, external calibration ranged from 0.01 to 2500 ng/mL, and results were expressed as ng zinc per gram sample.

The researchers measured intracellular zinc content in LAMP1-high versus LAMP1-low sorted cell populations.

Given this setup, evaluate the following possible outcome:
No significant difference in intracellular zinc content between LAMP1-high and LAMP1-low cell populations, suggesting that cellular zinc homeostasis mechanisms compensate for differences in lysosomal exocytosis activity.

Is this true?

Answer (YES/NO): NO